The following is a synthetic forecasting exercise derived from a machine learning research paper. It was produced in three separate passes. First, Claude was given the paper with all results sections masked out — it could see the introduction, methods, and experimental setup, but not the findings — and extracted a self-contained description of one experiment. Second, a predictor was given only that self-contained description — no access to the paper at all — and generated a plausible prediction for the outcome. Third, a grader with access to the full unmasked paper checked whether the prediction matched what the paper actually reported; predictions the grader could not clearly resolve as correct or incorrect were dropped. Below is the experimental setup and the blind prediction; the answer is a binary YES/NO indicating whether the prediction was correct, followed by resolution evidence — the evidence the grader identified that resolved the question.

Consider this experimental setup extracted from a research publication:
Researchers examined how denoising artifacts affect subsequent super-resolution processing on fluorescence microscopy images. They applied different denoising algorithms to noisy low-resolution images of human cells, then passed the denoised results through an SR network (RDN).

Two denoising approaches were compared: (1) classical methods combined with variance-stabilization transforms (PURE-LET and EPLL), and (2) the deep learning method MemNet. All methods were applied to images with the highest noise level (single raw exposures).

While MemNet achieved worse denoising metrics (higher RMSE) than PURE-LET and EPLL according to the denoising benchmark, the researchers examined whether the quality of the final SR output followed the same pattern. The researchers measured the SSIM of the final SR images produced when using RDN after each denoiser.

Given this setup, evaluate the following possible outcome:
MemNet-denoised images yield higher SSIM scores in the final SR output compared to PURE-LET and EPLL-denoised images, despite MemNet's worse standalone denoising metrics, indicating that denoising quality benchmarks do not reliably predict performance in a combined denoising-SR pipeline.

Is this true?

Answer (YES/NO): YES